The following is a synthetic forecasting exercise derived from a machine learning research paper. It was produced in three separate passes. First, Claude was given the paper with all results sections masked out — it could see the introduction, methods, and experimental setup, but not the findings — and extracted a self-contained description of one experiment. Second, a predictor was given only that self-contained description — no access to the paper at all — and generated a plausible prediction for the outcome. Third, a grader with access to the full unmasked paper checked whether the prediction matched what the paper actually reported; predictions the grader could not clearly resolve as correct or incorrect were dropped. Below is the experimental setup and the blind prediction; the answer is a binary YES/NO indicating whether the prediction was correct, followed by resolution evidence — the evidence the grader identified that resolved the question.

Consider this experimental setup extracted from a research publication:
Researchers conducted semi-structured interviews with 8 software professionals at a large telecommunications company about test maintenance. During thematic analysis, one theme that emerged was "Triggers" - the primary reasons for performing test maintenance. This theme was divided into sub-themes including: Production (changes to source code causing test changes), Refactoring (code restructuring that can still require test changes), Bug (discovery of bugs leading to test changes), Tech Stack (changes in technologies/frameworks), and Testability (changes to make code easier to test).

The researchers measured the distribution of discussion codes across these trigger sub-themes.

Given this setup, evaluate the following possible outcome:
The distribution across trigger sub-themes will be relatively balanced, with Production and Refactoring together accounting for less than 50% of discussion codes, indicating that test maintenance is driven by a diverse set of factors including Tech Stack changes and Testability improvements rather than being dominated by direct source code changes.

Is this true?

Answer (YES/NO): NO